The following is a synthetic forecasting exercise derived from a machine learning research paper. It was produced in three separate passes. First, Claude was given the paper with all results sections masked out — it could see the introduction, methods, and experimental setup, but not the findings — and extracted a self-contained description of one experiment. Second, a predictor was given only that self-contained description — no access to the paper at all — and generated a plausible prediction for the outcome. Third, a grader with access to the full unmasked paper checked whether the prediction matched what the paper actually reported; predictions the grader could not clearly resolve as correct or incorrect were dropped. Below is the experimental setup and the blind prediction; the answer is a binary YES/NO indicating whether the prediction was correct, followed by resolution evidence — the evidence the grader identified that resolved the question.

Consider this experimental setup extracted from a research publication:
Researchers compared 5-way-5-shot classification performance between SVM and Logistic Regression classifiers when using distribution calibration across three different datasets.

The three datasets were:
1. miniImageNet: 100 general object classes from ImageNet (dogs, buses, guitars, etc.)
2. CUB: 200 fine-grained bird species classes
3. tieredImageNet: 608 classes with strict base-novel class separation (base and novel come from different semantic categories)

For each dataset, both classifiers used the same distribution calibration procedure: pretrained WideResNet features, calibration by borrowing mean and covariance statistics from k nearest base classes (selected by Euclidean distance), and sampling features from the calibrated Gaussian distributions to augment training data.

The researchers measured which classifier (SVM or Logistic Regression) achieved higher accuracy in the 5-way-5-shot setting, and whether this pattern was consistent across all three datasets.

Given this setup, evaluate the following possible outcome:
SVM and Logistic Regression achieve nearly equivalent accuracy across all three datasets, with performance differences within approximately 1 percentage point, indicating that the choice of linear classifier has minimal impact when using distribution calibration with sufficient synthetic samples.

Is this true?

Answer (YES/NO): YES